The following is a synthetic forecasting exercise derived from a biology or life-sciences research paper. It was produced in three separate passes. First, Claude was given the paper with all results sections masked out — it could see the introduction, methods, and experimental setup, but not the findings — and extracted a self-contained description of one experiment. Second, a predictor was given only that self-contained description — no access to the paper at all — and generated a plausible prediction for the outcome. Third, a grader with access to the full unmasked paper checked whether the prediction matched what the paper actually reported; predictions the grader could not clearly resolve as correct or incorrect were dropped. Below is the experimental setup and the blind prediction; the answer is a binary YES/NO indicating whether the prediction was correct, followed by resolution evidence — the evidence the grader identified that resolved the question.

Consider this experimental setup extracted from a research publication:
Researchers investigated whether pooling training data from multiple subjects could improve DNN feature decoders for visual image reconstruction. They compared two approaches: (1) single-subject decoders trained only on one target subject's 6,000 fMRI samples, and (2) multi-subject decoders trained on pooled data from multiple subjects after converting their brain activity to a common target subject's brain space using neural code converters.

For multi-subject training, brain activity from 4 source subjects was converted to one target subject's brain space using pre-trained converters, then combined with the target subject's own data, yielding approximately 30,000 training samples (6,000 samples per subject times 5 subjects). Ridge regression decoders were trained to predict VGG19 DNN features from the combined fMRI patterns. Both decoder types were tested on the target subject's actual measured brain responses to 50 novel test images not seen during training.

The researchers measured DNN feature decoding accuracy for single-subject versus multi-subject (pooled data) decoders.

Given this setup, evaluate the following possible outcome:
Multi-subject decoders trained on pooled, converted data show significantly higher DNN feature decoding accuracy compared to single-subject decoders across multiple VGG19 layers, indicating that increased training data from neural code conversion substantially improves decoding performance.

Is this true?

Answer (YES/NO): NO